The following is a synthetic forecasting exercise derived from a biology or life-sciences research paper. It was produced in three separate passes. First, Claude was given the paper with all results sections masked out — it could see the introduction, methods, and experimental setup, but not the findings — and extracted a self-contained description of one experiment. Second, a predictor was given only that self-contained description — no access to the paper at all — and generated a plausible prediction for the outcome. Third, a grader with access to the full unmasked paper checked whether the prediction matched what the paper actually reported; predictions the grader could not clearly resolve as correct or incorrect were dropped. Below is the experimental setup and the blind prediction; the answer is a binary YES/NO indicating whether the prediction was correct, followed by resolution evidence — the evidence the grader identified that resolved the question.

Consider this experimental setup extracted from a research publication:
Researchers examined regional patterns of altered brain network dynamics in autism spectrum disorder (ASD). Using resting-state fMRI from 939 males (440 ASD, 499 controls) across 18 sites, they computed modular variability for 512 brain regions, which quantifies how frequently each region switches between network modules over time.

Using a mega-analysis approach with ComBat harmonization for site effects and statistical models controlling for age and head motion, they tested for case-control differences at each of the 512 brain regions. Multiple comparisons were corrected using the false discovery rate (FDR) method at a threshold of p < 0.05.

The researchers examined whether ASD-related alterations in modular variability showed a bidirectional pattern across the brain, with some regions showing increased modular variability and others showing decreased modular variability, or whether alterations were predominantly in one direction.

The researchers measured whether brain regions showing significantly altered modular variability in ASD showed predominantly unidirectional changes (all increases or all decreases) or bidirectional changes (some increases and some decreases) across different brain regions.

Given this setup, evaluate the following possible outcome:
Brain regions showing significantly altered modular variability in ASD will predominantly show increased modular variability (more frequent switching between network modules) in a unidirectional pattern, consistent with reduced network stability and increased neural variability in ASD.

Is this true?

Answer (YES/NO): NO